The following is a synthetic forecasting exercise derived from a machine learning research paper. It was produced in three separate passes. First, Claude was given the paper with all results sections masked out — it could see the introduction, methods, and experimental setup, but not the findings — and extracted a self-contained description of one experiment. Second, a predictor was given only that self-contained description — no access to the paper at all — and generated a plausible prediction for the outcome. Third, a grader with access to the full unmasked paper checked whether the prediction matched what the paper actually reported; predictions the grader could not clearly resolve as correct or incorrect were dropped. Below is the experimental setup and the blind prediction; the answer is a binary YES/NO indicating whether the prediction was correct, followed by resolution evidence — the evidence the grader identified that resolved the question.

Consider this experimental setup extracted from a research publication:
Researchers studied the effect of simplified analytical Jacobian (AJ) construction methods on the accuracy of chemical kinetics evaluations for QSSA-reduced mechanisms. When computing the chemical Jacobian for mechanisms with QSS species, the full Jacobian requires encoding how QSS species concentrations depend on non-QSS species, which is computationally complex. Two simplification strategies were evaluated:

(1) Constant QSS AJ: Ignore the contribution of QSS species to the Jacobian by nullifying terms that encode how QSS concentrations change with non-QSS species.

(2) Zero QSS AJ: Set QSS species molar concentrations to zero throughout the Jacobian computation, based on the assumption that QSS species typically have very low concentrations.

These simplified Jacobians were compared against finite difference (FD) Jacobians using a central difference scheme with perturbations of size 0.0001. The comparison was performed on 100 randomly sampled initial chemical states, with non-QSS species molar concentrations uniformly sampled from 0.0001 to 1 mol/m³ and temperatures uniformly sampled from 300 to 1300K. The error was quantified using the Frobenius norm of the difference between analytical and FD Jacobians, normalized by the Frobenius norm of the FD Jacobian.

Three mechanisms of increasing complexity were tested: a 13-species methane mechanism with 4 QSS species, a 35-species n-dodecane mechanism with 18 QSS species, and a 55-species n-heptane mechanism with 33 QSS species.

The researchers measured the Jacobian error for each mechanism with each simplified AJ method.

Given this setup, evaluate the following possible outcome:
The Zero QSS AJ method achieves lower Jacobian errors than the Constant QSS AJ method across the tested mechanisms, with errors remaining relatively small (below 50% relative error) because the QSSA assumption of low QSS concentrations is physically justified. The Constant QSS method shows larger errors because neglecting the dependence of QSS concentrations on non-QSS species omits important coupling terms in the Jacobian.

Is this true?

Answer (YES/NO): NO